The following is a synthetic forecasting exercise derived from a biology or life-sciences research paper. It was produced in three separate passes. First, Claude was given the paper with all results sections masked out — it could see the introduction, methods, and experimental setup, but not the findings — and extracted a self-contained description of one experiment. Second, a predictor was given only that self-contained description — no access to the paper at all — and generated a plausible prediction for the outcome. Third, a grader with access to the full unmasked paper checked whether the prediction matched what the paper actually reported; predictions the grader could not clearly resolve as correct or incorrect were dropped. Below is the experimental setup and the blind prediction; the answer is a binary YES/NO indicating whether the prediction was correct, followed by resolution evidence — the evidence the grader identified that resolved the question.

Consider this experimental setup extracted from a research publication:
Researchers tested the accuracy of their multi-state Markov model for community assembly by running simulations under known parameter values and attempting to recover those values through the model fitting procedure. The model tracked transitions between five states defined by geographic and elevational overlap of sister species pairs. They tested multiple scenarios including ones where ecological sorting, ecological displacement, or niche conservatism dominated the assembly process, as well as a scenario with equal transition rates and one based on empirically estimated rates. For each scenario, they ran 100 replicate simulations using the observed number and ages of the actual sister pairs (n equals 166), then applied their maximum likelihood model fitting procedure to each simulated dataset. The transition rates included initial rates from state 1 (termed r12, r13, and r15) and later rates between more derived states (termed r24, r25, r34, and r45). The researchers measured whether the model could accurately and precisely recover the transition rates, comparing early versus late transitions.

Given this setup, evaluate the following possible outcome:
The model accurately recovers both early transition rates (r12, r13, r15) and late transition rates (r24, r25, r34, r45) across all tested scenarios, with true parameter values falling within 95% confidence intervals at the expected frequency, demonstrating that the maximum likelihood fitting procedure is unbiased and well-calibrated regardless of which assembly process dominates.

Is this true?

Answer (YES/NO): NO